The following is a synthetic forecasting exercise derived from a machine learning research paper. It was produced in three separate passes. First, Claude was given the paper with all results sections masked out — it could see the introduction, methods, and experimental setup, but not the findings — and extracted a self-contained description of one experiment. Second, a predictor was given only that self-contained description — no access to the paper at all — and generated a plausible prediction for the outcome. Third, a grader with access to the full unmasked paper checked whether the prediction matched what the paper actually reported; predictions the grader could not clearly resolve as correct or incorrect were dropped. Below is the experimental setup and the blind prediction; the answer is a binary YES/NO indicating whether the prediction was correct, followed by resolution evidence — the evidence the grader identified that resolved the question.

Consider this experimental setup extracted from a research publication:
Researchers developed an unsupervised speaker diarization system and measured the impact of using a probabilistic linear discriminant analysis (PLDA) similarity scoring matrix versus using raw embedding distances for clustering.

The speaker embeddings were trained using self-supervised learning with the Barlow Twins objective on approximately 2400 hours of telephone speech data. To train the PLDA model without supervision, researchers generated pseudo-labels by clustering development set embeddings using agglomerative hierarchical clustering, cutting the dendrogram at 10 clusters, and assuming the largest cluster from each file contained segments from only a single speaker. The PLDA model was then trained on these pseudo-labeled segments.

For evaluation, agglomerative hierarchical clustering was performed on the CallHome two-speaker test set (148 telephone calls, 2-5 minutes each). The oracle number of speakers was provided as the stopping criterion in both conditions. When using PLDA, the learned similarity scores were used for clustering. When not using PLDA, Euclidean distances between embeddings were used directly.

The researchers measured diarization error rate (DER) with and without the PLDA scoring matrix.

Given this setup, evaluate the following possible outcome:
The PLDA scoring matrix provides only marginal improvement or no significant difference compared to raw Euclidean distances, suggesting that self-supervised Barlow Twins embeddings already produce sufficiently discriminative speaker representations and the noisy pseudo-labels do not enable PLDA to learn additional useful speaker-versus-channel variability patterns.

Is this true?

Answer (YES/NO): NO